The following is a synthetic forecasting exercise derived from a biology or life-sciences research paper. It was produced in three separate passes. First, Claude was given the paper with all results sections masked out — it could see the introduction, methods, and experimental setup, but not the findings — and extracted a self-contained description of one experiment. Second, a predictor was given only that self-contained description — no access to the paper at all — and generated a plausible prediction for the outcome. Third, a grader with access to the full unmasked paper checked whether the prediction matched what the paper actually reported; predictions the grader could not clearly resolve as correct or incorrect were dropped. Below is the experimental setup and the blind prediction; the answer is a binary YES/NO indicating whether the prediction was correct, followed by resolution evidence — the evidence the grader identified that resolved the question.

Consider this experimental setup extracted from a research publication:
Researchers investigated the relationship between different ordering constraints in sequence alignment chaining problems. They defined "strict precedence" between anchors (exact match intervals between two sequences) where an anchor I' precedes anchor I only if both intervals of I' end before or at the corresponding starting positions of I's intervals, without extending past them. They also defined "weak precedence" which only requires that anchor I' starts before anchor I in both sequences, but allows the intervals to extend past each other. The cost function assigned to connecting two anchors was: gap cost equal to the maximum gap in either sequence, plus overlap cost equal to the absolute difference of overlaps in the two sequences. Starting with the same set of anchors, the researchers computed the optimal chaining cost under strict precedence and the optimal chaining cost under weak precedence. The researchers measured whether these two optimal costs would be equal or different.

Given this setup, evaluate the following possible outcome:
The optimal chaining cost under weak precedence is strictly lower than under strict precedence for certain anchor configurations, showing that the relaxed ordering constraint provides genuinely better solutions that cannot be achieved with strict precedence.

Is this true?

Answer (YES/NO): NO